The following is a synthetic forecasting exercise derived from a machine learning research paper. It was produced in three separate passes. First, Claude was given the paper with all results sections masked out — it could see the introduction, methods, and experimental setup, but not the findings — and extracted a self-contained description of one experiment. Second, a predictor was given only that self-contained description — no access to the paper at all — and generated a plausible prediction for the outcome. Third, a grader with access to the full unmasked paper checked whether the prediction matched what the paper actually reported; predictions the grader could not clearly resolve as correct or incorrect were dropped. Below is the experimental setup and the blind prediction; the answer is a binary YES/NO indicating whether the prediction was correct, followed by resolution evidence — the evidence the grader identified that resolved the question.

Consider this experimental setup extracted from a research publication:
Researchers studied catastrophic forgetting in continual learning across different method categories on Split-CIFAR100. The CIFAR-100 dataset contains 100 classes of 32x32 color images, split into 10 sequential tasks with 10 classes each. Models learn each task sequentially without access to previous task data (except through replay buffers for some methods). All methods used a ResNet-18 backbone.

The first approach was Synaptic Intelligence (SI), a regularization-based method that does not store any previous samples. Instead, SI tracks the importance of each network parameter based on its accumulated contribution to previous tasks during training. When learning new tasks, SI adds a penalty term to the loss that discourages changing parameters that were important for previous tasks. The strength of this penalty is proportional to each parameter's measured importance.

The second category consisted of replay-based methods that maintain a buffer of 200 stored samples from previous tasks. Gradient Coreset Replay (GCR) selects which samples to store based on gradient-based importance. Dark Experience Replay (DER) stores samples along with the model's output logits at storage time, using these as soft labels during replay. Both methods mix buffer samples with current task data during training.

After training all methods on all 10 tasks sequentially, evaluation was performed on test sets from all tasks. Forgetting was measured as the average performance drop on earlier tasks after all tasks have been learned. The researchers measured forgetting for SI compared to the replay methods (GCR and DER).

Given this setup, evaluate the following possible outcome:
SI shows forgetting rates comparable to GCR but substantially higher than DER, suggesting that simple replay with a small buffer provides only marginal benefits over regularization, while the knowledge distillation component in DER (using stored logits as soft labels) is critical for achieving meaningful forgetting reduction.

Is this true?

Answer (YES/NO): NO